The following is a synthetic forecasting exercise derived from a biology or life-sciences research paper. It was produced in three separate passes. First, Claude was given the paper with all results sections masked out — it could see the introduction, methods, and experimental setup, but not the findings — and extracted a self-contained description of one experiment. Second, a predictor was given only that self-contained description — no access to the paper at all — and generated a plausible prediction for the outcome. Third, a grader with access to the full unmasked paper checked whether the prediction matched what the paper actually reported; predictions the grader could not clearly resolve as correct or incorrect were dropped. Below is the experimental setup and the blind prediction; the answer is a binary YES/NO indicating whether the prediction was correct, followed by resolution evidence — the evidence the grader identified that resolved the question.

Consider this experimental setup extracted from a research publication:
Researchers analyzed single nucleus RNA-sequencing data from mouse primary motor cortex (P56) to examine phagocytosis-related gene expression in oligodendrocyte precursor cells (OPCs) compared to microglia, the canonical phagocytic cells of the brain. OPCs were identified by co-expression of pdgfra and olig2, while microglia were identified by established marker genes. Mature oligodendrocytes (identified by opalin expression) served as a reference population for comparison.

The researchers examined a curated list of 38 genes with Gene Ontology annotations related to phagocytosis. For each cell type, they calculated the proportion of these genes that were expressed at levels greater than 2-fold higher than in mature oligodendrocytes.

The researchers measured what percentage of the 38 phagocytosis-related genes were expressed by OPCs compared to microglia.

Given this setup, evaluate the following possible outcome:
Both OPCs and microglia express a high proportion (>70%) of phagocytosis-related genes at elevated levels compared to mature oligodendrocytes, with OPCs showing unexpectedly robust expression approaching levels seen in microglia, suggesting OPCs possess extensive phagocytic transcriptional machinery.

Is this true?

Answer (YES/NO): NO